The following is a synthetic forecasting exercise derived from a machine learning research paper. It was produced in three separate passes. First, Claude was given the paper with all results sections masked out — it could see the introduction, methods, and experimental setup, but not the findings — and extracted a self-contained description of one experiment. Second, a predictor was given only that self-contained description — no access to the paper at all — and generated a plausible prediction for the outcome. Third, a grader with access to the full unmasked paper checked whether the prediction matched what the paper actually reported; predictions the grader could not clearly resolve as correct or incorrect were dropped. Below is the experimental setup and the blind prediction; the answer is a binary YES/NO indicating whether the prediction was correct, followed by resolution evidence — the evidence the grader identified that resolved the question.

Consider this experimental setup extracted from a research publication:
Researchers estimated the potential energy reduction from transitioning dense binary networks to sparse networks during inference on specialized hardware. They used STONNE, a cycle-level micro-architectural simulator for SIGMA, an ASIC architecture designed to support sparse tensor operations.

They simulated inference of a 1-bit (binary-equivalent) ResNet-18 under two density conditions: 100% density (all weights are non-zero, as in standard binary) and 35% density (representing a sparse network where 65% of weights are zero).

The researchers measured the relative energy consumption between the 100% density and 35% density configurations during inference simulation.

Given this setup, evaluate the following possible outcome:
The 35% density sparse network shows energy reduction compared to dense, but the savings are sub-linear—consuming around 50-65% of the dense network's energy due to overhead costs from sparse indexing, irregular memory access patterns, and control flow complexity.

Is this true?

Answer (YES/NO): YES